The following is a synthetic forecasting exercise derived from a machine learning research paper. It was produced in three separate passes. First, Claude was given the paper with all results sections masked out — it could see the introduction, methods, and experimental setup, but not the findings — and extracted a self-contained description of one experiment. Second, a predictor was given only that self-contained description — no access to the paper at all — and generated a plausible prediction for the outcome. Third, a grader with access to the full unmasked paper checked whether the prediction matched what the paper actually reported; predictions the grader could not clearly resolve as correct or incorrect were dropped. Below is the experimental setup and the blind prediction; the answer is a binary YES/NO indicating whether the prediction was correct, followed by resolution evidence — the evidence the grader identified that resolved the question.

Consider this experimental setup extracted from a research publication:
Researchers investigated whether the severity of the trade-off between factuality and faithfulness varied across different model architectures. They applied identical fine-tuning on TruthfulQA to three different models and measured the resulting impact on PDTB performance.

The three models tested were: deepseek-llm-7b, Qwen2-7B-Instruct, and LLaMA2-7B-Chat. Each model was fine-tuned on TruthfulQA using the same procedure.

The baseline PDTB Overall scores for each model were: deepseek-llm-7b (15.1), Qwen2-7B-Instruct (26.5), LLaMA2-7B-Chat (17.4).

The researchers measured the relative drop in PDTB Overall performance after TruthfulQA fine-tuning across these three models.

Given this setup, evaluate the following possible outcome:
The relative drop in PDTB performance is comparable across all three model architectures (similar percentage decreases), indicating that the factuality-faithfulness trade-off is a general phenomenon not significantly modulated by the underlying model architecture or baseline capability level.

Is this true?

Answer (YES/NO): NO